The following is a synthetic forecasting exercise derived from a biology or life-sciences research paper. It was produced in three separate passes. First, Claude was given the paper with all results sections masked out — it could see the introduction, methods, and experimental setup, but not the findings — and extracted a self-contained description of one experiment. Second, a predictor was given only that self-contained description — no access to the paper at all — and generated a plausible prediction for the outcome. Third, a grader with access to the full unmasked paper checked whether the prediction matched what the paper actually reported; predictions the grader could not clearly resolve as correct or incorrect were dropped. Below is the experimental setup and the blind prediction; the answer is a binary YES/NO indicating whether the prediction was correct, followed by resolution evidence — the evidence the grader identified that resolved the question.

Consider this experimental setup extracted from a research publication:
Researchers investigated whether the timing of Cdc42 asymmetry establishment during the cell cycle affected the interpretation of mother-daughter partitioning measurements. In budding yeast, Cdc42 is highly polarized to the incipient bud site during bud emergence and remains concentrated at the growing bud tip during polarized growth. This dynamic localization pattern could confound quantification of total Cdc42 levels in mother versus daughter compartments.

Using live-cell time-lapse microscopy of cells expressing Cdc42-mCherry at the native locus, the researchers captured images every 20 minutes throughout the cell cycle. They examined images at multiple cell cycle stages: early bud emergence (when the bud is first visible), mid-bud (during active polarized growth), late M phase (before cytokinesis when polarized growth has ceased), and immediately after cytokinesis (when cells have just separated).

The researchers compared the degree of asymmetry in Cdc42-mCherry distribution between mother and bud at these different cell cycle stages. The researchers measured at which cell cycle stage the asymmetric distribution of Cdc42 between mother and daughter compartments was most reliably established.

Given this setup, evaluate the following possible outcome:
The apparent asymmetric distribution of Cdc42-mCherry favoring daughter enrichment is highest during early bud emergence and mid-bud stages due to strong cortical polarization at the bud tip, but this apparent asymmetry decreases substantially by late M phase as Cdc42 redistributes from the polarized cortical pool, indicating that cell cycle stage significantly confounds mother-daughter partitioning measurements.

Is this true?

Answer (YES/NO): NO